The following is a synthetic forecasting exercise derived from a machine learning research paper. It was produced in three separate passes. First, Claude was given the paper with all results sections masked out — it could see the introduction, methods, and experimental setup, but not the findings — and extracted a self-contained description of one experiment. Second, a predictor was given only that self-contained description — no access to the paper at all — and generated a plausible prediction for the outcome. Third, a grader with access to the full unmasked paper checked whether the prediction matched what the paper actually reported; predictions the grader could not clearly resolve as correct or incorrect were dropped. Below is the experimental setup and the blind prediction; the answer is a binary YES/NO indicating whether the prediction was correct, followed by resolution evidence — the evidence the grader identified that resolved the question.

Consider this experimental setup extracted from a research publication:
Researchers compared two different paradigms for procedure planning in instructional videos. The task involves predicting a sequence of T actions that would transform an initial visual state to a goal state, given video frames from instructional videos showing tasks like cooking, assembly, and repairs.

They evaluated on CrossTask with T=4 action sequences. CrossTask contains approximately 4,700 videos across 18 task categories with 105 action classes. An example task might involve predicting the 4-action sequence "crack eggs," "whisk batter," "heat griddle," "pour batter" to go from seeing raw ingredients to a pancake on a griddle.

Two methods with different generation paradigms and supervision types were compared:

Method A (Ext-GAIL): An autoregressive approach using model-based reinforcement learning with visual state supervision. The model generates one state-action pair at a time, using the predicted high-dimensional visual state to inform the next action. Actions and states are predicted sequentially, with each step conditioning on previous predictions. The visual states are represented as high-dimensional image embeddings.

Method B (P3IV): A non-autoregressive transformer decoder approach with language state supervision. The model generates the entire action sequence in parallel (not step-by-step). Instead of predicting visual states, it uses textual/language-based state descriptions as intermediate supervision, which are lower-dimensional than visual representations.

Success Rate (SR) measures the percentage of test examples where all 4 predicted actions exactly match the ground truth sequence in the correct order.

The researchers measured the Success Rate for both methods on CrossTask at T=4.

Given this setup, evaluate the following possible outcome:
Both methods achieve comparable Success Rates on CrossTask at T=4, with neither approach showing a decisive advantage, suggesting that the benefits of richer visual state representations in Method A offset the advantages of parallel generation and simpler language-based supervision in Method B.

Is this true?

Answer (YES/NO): NO